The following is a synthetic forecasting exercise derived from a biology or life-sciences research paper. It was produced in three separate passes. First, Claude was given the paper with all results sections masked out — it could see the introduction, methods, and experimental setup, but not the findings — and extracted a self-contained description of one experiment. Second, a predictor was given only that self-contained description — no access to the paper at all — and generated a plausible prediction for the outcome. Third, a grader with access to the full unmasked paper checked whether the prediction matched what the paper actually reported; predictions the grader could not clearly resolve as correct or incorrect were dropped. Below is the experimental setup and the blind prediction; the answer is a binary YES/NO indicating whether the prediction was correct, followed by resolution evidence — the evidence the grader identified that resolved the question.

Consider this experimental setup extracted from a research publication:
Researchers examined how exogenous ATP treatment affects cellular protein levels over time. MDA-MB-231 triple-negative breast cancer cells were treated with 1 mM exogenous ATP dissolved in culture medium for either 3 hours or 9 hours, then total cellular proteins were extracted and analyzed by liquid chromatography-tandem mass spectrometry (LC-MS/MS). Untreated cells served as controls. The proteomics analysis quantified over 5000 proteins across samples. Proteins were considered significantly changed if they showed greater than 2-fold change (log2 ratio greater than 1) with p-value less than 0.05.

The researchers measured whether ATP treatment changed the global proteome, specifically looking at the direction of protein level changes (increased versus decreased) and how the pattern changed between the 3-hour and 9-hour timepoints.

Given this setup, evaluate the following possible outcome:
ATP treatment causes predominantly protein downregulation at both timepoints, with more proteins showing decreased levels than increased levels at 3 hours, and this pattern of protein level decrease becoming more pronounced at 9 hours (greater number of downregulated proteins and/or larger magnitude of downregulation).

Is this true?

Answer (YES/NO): NO